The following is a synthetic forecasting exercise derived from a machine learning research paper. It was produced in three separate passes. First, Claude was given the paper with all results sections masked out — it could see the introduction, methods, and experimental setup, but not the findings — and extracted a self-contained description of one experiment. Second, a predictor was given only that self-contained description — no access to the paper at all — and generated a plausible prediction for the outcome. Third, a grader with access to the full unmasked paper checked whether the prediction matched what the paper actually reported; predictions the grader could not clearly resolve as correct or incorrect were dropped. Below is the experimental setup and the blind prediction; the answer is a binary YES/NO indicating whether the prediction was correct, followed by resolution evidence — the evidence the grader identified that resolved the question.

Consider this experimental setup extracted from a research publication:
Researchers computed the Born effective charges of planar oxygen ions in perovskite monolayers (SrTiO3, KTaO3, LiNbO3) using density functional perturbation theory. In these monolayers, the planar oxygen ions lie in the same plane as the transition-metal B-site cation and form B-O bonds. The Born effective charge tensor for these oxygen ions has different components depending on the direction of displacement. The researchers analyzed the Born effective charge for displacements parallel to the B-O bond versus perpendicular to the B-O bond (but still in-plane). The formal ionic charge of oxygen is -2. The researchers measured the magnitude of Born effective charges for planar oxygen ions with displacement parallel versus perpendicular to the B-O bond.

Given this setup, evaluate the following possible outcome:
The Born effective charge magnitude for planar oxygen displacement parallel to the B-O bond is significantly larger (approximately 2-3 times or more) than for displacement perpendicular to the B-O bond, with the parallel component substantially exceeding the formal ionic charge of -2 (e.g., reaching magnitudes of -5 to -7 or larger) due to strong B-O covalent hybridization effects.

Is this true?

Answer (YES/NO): NO